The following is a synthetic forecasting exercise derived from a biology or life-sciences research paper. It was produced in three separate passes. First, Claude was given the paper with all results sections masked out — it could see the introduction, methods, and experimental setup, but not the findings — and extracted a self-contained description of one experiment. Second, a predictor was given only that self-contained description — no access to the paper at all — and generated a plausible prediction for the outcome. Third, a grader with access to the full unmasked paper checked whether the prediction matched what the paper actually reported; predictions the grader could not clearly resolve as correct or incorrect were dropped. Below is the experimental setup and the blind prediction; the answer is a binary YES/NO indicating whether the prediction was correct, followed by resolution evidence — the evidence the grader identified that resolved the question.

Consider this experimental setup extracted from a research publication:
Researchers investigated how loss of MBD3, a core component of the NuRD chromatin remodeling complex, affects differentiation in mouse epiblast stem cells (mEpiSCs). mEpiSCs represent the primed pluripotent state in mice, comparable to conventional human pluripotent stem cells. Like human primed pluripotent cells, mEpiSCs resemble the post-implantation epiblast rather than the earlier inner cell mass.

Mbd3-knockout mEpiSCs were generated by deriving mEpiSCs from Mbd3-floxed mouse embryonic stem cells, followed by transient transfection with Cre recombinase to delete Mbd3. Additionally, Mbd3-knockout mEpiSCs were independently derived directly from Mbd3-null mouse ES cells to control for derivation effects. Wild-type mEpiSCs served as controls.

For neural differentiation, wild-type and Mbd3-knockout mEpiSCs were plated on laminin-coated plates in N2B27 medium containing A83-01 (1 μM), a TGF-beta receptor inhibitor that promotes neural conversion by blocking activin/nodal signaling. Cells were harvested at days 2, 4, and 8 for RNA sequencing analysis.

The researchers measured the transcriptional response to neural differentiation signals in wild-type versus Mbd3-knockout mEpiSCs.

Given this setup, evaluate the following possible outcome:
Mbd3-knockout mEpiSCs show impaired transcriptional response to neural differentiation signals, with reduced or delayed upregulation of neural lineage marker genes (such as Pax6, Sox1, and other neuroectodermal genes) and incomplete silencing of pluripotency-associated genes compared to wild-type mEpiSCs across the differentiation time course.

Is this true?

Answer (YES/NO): NO